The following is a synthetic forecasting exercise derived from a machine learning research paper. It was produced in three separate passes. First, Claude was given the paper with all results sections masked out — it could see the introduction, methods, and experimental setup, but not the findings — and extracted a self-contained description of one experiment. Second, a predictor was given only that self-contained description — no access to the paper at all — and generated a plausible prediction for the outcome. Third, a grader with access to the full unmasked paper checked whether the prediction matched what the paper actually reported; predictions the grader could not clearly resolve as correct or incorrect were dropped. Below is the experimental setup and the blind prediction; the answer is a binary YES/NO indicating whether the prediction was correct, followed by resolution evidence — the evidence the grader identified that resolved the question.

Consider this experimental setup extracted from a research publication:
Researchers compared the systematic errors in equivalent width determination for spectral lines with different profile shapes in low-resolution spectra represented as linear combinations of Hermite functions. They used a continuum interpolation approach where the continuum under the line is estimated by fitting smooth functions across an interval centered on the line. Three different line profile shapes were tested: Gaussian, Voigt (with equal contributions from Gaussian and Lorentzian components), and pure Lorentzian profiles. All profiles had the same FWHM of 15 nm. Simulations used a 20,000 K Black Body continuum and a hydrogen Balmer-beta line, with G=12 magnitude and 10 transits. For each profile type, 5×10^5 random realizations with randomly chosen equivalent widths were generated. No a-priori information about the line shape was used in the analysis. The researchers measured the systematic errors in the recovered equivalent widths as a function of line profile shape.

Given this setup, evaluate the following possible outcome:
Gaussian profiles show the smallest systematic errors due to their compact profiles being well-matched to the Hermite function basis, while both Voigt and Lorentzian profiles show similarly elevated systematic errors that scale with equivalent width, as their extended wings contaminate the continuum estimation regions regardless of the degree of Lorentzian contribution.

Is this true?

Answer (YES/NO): NO